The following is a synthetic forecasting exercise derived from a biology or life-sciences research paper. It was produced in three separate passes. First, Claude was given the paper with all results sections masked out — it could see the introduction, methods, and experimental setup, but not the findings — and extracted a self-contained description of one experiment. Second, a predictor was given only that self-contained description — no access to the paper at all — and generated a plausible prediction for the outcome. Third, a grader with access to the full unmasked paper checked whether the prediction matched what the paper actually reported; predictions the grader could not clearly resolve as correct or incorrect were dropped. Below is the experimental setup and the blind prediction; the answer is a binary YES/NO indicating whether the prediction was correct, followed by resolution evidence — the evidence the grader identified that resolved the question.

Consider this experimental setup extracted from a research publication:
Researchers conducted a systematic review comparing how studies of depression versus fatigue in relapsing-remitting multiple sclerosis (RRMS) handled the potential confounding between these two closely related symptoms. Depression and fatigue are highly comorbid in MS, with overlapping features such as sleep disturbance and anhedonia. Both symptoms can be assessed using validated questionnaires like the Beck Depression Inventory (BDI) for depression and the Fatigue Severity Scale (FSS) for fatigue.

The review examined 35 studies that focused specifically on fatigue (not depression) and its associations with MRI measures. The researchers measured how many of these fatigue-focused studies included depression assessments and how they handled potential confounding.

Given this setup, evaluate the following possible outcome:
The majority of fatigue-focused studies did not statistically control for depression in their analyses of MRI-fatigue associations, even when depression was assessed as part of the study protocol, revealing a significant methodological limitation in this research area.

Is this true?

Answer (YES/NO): NO